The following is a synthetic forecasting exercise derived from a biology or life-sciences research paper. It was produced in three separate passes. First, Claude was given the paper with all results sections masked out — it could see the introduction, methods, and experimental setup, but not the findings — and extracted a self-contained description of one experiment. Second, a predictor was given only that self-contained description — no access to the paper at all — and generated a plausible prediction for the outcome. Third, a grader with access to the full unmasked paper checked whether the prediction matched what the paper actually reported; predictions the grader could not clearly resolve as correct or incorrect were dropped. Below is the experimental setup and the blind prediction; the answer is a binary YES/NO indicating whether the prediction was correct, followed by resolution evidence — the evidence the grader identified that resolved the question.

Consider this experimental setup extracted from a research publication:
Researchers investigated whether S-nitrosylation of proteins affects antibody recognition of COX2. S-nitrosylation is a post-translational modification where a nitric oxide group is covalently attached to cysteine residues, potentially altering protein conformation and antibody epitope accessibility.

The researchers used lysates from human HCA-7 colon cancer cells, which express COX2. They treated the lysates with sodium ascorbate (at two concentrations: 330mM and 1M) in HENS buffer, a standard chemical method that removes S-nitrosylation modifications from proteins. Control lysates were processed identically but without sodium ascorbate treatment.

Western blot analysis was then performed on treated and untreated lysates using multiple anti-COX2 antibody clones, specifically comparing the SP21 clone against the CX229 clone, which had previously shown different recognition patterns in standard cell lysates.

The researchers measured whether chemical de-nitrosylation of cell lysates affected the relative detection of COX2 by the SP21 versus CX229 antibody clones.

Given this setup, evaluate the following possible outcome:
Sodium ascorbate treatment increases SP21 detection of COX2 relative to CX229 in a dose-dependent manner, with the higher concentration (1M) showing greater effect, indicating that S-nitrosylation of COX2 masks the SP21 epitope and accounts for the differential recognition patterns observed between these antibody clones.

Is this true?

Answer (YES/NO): NO